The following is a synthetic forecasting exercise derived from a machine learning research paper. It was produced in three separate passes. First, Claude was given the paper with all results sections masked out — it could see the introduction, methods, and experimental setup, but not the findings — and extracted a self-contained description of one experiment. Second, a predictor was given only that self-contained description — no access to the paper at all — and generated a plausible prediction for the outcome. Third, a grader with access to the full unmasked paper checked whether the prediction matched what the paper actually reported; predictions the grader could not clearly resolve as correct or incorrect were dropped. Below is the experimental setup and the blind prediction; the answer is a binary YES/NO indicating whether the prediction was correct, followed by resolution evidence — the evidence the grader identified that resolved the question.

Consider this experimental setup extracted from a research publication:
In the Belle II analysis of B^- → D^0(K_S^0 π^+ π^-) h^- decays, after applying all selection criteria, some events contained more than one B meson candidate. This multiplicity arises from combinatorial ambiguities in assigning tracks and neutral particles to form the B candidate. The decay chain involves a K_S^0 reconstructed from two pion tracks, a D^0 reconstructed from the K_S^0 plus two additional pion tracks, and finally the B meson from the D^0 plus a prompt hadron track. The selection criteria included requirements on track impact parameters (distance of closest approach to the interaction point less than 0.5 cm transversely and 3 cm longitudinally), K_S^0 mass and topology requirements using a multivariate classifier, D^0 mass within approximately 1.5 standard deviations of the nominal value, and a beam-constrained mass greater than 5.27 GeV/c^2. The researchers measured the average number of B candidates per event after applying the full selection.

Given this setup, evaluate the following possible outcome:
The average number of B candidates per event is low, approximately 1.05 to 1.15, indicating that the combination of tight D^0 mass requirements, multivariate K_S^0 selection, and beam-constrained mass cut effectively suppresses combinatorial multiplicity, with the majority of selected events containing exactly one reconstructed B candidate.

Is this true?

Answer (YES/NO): YES